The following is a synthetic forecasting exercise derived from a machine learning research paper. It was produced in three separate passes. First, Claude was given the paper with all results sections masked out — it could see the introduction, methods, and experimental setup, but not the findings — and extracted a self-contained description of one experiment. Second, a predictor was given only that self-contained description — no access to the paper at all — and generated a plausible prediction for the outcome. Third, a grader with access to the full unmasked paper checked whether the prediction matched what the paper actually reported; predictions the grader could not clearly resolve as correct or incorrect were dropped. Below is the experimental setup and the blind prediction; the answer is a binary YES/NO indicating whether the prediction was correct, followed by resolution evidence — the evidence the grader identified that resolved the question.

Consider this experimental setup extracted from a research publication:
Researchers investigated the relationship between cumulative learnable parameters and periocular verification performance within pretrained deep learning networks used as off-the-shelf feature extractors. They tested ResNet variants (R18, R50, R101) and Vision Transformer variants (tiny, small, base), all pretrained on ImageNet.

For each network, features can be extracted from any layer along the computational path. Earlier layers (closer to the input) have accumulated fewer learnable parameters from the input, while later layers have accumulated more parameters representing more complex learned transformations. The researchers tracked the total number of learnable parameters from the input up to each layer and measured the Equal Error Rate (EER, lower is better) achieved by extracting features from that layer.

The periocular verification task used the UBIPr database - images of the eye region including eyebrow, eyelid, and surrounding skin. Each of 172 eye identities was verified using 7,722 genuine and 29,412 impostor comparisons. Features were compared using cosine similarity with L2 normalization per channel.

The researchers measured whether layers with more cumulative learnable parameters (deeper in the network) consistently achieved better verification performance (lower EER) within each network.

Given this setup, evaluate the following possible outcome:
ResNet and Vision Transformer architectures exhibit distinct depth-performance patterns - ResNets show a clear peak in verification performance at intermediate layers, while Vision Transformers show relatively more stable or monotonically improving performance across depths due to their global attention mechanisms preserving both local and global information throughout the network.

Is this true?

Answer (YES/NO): NO